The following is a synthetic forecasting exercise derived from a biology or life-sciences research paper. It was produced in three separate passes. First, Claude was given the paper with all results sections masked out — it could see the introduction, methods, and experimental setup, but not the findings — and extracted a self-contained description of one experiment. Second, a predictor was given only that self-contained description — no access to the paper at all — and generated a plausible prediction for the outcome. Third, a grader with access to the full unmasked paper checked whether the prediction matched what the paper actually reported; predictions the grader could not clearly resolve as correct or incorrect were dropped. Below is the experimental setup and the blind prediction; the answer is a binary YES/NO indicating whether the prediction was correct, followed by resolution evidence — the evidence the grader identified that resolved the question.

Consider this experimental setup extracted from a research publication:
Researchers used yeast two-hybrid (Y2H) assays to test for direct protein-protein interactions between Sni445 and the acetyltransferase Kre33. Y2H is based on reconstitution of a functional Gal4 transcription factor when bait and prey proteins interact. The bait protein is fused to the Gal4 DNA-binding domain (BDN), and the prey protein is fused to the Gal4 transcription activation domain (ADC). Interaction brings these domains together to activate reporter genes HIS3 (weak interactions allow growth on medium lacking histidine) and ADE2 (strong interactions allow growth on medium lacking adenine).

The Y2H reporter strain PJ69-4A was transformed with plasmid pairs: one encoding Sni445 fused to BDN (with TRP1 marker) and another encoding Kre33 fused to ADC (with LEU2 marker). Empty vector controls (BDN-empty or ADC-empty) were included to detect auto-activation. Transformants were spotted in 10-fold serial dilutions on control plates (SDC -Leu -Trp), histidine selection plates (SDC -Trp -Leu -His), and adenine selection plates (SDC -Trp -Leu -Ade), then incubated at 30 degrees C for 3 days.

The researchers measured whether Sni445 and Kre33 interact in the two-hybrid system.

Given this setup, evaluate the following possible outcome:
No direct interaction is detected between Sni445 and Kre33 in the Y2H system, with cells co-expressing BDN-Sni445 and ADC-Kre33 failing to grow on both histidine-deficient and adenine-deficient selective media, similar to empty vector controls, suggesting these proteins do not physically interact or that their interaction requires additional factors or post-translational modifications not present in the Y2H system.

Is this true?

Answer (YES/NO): NO